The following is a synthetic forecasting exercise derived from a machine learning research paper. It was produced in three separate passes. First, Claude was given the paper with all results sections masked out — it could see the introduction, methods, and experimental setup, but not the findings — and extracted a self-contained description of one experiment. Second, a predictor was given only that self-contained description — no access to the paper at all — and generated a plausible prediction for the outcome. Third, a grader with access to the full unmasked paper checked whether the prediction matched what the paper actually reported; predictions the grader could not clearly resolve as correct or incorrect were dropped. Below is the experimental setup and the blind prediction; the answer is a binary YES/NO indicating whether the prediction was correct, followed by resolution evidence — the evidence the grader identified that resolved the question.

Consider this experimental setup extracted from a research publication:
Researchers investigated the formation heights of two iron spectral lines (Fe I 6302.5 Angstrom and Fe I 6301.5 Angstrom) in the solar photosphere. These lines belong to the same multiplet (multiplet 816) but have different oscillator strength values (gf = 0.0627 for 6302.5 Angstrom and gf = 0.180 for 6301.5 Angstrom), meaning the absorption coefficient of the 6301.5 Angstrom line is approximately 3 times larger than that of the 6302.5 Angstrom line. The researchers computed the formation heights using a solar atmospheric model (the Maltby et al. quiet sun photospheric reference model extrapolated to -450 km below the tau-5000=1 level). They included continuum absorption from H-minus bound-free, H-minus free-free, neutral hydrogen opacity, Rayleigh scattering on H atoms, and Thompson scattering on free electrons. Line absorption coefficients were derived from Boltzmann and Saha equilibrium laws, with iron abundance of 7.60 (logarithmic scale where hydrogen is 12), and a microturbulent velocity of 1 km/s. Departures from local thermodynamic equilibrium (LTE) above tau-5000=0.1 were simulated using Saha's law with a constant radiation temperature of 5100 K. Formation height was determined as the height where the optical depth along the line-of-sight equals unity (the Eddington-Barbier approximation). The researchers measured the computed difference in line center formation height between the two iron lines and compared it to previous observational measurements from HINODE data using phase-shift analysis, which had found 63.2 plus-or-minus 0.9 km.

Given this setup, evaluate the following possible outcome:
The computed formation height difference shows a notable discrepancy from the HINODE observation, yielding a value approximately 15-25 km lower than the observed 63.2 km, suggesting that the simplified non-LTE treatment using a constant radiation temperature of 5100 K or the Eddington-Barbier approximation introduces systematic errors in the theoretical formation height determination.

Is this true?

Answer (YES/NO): NO